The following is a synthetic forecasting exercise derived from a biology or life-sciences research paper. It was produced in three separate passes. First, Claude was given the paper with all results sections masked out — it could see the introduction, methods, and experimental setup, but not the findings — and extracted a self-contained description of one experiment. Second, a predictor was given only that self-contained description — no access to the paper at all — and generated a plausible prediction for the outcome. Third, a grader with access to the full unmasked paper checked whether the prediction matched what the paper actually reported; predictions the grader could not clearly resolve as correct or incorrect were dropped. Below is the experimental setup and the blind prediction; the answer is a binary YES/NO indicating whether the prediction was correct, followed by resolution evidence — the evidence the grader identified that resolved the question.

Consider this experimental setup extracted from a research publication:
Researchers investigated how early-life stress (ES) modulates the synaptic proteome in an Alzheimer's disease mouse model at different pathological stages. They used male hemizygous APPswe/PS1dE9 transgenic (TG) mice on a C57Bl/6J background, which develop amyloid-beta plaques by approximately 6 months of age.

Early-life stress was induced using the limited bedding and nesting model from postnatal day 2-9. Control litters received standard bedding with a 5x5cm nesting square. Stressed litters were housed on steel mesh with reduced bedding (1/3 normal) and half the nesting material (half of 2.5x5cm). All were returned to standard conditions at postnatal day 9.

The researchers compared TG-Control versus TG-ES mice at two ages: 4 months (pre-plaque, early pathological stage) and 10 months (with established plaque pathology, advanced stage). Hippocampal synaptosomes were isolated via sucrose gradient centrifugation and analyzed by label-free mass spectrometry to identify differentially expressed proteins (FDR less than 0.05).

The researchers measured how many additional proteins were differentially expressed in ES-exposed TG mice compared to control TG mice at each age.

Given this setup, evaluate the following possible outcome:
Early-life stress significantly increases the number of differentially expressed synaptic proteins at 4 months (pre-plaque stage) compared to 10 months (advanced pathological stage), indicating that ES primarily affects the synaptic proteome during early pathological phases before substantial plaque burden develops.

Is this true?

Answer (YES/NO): NO